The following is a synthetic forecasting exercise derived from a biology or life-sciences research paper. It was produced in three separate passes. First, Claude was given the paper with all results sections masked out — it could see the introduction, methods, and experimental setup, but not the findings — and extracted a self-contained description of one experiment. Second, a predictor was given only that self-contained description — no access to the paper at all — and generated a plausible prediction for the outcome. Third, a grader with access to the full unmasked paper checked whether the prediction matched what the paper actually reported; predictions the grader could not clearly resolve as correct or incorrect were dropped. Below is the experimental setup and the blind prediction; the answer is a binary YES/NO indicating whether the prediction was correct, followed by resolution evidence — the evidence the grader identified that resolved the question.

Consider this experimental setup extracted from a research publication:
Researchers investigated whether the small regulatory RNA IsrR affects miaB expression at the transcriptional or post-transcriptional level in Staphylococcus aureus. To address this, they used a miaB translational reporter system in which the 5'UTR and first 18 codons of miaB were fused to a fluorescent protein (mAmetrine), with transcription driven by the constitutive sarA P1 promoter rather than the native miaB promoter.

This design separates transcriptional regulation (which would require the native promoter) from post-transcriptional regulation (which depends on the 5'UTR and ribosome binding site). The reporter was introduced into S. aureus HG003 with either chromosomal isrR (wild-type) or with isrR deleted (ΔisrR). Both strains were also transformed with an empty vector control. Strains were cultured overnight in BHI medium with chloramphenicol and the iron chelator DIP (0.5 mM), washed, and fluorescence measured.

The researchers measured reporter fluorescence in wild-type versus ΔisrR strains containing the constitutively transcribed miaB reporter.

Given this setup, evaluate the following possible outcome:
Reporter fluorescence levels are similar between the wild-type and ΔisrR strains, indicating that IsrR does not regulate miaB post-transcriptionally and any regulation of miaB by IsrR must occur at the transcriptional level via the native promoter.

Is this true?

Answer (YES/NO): NO